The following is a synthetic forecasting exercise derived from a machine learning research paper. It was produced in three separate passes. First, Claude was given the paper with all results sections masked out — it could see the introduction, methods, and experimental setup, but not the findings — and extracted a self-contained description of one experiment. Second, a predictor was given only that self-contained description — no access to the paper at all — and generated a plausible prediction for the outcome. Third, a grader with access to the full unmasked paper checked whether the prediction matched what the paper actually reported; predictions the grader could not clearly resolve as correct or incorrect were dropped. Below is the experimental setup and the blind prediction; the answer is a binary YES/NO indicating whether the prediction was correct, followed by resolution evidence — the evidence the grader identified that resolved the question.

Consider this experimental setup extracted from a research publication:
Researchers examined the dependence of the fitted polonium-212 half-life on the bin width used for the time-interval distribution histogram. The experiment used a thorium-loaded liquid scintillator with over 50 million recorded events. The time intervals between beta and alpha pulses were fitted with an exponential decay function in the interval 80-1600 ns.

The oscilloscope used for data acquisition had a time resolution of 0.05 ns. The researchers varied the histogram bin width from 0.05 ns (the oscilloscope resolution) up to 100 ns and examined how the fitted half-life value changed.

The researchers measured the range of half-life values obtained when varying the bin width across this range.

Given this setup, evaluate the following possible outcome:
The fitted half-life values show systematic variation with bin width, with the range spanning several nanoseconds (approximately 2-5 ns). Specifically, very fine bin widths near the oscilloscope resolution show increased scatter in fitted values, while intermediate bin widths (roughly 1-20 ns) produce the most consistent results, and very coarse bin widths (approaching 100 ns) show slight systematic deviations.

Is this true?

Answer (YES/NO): NO